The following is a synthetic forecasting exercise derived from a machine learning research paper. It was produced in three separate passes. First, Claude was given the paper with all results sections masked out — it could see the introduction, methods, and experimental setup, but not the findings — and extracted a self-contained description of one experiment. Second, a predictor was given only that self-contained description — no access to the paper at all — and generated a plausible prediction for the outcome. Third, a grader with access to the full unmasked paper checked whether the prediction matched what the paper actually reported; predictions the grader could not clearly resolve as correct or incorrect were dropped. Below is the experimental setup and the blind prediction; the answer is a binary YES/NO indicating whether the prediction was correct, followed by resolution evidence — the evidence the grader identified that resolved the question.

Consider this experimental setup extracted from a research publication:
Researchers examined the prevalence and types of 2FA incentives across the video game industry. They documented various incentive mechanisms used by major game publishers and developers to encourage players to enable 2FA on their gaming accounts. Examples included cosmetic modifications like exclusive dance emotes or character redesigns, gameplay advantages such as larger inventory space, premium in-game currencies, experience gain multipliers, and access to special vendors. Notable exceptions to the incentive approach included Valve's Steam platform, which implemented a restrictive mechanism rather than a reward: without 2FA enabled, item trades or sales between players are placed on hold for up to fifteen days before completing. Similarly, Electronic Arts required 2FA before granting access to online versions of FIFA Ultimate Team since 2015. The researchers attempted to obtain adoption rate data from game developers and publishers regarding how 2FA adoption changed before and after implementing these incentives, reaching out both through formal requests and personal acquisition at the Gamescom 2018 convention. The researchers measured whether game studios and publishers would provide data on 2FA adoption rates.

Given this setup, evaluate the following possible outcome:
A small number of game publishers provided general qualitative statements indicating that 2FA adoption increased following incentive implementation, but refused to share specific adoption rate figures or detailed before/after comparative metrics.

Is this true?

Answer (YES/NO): NO